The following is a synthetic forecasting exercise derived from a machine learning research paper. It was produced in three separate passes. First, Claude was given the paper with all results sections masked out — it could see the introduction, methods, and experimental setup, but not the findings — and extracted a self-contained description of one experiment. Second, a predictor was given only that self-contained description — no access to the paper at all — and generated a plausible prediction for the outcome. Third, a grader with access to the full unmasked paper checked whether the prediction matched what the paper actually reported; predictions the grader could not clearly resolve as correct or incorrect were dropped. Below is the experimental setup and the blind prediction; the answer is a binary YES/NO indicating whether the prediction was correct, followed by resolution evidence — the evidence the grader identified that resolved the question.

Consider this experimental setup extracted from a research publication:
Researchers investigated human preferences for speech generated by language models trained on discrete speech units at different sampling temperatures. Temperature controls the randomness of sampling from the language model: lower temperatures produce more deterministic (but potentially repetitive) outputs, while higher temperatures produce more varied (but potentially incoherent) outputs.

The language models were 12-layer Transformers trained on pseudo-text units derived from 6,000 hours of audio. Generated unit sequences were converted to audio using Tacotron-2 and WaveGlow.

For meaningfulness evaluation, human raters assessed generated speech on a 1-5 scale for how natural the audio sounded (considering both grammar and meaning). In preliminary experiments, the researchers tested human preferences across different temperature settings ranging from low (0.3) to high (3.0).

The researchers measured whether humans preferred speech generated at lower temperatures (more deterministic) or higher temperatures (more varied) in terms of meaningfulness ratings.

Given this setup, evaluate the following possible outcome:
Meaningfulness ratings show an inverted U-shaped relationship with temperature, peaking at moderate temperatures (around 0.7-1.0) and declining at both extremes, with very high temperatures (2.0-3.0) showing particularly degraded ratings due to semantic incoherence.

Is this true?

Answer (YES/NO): NO